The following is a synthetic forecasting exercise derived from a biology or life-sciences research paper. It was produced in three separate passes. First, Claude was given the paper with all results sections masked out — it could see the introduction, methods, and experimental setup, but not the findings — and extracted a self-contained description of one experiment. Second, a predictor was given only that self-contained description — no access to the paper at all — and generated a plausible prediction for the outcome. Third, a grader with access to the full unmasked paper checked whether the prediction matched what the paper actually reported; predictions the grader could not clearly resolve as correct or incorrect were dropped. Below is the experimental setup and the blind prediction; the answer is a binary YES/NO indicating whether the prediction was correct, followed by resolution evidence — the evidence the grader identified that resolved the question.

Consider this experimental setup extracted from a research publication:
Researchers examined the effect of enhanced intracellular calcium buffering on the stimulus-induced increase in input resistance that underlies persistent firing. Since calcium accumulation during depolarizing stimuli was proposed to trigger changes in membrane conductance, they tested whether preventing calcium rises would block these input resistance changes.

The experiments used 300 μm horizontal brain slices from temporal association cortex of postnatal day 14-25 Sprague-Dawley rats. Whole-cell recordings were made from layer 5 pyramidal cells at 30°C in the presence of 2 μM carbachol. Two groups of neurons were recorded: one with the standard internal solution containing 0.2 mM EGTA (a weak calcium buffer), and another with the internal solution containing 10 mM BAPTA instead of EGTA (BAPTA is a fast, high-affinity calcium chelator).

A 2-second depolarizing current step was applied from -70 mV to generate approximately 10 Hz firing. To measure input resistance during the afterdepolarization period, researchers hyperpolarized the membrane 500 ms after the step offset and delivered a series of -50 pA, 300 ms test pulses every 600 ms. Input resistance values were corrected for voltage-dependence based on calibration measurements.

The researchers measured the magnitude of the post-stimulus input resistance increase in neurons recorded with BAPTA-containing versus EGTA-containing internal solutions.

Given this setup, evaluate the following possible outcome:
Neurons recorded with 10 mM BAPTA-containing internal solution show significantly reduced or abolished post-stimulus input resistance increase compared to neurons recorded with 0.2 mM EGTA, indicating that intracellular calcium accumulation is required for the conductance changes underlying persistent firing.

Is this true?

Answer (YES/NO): YES